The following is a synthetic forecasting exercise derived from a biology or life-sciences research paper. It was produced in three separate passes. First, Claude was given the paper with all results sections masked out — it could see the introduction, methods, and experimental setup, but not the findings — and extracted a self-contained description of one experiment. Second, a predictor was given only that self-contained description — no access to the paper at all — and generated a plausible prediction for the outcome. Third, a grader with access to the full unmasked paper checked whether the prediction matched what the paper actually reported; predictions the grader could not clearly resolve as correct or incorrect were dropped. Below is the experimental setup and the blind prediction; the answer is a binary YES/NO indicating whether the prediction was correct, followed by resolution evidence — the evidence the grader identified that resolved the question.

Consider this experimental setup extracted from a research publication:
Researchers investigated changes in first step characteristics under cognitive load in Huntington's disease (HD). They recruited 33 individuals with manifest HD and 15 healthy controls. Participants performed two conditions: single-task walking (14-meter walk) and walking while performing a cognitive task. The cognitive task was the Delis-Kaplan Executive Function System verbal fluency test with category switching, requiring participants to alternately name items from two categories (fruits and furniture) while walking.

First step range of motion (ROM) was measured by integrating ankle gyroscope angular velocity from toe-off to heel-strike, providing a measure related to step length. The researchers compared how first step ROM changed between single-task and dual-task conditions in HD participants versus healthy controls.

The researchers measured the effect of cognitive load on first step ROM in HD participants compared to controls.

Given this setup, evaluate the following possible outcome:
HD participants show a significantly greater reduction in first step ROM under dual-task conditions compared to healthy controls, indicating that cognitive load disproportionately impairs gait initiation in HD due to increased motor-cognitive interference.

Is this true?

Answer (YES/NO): NO